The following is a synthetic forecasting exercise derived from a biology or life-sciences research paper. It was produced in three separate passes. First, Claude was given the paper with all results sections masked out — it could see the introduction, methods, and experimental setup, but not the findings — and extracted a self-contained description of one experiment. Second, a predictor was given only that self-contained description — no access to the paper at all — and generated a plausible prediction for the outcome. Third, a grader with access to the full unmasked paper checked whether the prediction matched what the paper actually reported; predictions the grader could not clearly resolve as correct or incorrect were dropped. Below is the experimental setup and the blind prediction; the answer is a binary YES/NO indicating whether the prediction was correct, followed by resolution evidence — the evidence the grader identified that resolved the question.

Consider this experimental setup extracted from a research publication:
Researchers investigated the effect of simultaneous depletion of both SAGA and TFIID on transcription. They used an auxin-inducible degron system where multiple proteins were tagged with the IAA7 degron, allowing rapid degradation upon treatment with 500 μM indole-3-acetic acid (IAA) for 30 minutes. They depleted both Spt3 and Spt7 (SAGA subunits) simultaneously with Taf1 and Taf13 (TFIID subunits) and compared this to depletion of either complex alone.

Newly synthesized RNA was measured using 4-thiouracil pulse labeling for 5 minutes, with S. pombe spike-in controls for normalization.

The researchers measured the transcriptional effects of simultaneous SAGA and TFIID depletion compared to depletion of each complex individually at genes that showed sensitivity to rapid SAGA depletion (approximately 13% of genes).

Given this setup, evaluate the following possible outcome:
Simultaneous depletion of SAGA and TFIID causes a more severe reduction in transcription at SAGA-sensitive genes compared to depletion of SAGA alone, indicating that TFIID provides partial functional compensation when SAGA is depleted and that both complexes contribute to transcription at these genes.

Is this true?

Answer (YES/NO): YES